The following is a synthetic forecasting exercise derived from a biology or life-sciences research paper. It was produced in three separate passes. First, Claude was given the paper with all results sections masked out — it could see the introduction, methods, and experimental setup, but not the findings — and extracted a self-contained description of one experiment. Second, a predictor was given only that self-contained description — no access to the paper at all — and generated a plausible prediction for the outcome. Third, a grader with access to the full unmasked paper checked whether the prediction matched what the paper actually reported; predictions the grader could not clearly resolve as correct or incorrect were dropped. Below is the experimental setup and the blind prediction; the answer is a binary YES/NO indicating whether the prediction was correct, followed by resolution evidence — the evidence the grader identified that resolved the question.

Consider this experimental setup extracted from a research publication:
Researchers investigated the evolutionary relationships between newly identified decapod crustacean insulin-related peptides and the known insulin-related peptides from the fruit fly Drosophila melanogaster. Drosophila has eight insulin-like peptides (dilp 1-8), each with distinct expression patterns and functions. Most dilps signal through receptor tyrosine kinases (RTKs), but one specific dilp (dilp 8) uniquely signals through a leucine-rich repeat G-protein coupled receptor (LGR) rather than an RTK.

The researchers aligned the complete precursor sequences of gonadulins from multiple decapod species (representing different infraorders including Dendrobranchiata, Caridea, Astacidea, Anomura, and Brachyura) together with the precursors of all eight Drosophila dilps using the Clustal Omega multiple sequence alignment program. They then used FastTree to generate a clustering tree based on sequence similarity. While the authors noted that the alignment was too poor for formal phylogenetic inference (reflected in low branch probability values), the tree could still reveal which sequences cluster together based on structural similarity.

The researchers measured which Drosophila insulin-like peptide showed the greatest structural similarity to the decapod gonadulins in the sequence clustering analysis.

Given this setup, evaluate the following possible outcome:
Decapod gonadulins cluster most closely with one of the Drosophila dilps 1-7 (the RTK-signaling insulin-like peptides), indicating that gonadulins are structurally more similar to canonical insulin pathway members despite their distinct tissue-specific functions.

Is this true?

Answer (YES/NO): NO